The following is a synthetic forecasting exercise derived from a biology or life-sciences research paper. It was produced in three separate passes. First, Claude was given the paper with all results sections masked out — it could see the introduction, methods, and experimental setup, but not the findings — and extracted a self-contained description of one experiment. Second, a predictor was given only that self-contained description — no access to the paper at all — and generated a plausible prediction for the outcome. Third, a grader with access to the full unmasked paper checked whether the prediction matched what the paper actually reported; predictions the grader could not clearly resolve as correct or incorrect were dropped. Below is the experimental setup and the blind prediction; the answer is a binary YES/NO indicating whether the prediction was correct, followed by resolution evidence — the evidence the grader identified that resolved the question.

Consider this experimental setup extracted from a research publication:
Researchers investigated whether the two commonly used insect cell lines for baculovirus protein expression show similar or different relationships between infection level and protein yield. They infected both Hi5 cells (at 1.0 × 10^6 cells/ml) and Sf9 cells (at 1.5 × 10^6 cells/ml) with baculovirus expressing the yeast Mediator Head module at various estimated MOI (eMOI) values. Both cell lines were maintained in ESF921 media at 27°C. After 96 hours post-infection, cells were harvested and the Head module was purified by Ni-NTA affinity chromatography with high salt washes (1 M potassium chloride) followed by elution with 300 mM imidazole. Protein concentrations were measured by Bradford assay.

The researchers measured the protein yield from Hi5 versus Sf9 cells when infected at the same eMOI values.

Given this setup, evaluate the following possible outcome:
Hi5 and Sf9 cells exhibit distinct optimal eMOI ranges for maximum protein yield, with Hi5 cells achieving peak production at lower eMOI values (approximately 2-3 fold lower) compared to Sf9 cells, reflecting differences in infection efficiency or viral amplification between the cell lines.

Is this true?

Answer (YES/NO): NO